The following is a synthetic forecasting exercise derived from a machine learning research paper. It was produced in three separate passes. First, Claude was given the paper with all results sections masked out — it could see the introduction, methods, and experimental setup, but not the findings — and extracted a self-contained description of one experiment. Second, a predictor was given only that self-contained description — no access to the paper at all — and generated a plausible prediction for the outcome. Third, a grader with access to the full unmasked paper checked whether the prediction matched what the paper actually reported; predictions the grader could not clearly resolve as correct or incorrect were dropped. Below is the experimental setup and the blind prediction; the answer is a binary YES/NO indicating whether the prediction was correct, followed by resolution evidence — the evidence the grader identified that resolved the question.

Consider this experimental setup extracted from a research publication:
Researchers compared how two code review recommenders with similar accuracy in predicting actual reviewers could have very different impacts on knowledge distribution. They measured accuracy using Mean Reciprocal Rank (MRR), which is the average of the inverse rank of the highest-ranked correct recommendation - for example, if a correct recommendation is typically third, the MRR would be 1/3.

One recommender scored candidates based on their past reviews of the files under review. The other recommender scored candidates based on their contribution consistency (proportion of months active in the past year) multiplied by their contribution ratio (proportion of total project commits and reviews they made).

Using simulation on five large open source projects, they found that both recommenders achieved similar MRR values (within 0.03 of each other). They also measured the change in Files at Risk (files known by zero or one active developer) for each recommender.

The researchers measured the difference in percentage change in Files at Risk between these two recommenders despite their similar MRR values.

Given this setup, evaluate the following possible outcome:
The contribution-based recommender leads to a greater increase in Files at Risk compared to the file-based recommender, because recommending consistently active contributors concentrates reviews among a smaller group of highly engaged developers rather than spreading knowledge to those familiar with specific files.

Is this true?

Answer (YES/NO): NO